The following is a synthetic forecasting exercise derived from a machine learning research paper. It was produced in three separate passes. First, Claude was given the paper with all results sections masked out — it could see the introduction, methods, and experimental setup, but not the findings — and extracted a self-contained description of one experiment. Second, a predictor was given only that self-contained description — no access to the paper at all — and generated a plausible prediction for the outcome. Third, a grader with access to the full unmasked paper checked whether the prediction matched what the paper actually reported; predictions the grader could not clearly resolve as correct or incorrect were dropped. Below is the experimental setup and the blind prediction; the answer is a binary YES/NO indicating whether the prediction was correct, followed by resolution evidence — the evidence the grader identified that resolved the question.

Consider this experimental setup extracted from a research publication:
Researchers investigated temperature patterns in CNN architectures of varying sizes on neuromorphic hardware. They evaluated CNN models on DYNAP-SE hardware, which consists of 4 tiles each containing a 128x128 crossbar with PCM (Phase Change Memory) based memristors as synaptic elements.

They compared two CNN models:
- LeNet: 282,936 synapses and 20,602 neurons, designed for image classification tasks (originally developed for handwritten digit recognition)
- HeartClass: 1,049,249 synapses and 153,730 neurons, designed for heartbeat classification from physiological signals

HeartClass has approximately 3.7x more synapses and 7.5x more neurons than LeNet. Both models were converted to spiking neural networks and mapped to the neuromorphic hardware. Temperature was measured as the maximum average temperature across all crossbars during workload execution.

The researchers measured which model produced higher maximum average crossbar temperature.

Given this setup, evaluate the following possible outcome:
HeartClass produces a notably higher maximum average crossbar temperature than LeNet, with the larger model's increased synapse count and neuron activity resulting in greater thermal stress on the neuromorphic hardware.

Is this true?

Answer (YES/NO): NO